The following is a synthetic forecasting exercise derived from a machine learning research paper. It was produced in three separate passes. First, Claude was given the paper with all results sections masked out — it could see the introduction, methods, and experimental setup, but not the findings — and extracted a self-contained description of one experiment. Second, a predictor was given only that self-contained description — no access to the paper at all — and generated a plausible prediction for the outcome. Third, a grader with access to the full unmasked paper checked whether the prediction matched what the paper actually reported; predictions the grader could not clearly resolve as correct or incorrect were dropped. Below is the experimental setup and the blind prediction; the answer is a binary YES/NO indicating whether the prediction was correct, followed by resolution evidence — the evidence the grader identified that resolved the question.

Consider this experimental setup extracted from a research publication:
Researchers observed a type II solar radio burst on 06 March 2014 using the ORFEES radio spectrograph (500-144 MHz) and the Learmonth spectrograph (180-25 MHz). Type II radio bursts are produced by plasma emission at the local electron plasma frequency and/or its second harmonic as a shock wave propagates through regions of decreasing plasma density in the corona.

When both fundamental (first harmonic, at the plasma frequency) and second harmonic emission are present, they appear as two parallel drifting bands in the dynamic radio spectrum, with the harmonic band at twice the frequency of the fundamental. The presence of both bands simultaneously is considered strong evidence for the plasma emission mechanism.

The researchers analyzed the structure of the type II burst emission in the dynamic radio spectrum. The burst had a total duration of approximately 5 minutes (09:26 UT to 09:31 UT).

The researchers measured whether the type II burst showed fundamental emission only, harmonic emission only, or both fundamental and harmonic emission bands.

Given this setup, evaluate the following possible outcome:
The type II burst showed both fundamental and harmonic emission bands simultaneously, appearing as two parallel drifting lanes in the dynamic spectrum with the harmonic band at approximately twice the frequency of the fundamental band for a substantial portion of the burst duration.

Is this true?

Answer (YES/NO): YES